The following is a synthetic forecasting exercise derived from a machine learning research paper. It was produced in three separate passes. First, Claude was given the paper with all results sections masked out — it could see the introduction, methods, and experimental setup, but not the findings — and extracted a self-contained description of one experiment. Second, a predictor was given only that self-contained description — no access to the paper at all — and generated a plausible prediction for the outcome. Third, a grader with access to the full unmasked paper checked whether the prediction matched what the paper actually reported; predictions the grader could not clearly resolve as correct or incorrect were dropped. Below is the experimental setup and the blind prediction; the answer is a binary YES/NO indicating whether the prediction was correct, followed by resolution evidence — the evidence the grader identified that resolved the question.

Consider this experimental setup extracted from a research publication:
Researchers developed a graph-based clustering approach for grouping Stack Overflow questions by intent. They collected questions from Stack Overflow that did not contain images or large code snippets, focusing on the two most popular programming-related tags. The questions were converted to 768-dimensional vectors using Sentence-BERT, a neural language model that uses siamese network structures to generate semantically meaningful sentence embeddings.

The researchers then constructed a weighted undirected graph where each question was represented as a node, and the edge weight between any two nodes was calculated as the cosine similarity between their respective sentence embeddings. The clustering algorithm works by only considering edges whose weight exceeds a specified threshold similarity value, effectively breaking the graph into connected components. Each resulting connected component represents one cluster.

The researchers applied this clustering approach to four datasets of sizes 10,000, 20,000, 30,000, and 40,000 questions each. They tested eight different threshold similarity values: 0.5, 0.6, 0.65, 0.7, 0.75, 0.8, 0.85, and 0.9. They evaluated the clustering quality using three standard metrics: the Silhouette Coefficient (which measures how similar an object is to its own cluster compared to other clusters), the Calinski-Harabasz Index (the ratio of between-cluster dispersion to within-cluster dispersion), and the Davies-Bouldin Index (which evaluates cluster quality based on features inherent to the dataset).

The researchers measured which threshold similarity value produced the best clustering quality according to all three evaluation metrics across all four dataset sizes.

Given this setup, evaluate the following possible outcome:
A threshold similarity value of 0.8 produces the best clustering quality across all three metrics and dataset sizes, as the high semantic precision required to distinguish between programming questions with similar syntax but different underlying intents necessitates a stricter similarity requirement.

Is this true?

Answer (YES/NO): NO